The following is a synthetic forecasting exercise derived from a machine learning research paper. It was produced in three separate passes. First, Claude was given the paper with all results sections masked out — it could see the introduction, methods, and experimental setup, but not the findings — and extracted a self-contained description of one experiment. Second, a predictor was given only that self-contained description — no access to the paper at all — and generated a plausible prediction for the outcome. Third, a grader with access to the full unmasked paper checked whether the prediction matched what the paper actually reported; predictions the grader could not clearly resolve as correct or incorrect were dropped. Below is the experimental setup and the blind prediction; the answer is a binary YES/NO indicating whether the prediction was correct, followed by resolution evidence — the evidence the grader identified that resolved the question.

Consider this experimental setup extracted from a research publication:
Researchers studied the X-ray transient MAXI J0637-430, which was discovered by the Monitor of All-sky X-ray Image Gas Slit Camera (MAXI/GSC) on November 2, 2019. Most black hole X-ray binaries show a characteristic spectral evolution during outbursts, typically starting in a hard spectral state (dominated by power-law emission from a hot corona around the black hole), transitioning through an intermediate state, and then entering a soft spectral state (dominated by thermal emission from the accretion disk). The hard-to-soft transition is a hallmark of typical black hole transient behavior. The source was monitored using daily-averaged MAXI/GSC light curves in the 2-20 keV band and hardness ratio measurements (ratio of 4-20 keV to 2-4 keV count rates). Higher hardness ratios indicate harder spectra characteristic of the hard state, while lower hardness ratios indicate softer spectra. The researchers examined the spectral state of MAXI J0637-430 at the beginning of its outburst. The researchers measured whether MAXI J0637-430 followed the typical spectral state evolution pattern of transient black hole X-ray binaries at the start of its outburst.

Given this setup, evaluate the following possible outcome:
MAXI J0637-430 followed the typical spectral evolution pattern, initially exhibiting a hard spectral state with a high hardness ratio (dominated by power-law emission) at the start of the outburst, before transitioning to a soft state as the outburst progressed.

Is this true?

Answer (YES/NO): NO